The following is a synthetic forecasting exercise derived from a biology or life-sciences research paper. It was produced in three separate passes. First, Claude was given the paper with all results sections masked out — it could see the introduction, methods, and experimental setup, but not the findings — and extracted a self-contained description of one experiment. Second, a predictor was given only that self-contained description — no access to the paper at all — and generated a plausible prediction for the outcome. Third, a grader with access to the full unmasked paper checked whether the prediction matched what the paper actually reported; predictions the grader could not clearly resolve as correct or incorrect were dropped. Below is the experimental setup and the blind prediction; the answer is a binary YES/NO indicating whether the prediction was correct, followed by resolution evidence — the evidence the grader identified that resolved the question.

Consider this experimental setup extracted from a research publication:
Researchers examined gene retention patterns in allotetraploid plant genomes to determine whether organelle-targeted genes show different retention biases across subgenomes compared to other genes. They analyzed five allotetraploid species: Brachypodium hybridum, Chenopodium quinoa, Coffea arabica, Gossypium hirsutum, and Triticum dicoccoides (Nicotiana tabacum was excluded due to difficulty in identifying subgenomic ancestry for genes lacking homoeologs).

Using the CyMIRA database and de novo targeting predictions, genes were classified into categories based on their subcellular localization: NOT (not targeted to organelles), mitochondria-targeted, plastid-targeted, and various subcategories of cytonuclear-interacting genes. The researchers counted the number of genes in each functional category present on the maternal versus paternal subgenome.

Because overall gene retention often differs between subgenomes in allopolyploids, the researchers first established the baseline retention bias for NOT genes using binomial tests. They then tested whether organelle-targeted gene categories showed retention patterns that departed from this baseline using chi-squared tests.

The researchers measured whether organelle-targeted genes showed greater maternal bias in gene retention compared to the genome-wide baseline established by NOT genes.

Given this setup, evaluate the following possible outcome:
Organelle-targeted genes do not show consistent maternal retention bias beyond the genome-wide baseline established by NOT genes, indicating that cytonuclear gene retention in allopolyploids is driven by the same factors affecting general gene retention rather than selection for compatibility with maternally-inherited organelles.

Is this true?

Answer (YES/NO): YES